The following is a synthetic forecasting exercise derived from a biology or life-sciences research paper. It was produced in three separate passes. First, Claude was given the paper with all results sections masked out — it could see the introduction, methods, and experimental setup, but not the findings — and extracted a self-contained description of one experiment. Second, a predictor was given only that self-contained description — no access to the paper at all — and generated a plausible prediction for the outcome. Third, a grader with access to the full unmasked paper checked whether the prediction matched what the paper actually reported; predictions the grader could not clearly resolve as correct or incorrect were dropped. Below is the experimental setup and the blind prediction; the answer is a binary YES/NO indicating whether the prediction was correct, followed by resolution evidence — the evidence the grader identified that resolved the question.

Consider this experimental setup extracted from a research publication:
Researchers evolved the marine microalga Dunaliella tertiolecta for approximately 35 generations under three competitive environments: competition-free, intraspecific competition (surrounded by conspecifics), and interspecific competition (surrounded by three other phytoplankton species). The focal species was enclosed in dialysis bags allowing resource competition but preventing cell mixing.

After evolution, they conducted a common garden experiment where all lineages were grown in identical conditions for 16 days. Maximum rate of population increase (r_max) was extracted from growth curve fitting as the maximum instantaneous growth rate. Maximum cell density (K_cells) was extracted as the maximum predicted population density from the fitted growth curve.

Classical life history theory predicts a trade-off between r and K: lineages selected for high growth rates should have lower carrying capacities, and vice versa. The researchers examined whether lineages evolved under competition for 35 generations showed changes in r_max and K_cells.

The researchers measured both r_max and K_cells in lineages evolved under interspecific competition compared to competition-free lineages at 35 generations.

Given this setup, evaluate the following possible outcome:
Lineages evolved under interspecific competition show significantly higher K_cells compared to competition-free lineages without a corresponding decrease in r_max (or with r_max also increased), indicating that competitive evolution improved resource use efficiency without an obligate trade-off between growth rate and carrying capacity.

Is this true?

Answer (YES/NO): NO